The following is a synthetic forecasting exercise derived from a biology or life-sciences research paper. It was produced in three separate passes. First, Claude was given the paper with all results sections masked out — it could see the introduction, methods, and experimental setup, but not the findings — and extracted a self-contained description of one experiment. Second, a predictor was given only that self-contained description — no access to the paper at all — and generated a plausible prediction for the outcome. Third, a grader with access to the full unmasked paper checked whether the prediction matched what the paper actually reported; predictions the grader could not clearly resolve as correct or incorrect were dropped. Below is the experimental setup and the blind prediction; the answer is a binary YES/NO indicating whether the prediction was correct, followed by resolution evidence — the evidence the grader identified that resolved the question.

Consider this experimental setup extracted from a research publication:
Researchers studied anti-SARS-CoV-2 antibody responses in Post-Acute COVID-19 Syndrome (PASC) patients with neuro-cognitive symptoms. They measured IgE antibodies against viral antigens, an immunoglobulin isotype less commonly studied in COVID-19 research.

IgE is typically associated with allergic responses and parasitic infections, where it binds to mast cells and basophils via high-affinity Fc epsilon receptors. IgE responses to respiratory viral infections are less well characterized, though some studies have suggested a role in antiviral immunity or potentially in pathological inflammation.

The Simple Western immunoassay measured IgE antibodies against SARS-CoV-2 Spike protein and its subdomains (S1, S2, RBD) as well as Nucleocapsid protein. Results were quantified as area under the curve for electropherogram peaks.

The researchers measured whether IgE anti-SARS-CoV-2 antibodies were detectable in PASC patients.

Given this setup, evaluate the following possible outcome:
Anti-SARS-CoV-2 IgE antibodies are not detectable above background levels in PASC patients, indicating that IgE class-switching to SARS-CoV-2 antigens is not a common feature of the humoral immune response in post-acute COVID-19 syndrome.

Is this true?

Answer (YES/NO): NO